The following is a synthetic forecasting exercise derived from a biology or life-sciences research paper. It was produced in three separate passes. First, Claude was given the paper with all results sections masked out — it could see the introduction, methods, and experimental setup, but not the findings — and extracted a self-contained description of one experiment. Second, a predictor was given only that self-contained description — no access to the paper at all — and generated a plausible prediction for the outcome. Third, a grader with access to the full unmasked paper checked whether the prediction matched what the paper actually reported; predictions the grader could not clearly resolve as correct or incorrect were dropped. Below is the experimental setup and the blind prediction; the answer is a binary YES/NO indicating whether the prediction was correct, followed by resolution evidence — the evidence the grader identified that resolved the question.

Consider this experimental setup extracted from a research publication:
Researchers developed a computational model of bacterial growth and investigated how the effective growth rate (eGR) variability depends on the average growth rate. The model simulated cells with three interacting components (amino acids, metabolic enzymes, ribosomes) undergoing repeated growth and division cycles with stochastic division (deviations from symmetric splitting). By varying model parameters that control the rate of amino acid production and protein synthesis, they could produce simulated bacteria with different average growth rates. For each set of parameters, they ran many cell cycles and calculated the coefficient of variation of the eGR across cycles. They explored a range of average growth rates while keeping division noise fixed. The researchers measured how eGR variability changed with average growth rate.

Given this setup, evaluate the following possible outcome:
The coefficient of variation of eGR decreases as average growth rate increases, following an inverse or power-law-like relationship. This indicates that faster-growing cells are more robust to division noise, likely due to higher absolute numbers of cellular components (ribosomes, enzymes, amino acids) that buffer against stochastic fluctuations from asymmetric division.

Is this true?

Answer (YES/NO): NO